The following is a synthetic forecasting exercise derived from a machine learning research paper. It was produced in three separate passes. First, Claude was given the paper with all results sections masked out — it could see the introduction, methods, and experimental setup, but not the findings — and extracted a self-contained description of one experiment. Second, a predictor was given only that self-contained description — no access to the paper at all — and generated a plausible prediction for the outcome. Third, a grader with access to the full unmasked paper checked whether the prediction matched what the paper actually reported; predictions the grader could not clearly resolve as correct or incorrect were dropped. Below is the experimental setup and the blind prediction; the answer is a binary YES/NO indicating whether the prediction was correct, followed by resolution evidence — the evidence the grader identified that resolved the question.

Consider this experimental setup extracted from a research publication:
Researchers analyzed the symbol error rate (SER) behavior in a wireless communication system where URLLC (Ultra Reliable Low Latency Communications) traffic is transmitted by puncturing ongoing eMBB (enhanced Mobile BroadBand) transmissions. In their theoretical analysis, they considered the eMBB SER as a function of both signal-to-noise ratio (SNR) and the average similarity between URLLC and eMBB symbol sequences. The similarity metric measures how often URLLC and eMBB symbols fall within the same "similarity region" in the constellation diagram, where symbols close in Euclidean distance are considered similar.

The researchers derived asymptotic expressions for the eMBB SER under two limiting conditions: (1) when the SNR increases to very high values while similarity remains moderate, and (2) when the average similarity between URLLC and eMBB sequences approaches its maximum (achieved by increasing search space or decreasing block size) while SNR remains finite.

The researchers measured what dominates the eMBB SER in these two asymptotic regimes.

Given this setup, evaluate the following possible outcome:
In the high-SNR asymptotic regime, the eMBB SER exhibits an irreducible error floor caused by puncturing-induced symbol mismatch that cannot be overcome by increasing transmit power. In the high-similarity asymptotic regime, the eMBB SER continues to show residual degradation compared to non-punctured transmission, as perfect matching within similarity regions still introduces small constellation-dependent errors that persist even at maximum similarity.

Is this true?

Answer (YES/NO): NO